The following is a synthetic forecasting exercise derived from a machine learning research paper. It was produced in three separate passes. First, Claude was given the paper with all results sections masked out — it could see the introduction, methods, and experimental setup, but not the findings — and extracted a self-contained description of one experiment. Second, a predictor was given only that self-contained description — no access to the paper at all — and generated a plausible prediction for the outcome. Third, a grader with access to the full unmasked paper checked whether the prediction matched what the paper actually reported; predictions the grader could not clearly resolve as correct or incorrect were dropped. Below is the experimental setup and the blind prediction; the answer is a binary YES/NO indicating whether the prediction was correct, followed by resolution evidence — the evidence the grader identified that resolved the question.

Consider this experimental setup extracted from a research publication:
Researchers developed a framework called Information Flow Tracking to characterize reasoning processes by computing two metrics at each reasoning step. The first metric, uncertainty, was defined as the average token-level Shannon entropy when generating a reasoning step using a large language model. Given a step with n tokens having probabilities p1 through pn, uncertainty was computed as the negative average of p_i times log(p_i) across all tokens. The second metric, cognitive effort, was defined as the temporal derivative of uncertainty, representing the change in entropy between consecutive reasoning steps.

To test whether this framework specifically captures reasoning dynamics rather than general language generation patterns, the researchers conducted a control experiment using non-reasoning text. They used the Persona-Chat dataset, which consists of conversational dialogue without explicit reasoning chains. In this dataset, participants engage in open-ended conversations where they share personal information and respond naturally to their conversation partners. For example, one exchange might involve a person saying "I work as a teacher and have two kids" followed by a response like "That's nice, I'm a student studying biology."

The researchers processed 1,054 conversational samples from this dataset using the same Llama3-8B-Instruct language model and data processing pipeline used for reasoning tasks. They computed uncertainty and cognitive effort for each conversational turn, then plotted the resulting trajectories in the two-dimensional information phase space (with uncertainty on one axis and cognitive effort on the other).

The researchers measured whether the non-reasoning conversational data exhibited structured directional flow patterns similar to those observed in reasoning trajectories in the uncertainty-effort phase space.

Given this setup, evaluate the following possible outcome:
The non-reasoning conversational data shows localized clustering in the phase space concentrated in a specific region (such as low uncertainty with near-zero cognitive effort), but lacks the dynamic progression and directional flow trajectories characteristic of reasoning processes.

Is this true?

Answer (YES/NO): NO